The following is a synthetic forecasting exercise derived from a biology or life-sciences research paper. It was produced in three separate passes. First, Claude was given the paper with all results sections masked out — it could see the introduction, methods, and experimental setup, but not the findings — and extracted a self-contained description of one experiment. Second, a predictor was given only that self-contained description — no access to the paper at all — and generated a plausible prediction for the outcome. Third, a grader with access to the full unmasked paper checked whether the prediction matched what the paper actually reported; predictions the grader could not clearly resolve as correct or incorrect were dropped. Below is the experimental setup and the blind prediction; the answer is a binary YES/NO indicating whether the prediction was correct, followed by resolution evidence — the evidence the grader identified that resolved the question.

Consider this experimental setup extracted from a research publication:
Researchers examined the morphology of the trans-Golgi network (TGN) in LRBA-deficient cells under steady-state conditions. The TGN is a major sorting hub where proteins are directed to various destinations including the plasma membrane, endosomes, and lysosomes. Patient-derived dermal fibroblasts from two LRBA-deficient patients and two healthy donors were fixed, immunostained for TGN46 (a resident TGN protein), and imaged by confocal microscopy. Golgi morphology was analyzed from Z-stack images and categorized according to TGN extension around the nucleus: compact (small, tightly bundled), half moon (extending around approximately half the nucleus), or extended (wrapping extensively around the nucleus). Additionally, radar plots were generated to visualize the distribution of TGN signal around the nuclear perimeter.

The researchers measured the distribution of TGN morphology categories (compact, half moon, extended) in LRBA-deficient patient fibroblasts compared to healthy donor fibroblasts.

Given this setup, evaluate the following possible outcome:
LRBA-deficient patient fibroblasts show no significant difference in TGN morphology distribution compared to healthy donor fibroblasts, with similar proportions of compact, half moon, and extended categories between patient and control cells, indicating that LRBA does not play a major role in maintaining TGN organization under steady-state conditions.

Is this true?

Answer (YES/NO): NO